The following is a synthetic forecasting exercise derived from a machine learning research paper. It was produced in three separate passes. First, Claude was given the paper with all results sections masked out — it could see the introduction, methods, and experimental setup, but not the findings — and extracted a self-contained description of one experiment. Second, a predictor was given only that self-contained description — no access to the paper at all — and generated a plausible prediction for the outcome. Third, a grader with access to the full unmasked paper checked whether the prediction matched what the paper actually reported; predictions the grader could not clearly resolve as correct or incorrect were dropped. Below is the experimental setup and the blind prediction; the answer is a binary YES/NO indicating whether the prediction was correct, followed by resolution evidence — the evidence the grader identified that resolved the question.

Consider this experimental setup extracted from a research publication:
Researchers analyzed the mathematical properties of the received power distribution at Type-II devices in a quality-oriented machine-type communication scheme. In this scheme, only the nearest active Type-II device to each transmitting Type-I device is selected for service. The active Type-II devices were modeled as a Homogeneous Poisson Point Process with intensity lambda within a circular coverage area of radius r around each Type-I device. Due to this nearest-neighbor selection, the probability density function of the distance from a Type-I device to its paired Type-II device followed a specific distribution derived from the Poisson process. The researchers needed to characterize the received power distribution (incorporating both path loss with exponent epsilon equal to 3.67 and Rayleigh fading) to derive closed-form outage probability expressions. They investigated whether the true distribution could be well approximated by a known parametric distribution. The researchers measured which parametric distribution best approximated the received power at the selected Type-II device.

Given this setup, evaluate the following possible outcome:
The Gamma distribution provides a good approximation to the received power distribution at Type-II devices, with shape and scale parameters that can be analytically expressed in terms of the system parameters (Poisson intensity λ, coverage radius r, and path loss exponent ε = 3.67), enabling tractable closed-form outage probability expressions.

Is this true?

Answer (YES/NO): NO